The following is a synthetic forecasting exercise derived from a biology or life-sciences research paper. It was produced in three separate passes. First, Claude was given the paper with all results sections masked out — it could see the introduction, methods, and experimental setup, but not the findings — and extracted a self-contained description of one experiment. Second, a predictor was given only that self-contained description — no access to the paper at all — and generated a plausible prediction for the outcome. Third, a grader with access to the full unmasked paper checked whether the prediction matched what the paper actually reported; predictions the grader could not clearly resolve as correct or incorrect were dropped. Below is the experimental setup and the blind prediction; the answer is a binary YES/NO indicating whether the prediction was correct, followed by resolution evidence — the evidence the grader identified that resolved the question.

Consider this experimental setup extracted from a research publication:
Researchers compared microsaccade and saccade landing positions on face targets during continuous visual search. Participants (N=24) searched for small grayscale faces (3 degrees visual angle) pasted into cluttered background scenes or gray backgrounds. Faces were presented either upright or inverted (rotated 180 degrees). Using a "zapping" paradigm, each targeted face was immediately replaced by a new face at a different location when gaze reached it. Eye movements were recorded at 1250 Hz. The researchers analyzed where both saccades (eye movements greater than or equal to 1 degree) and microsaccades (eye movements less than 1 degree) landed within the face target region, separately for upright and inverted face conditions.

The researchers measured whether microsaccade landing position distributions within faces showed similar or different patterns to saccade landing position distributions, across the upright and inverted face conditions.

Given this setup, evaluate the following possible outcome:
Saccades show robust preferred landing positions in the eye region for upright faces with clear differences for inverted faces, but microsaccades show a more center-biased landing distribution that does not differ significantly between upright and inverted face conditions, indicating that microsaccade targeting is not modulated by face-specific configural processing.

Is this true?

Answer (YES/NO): NO